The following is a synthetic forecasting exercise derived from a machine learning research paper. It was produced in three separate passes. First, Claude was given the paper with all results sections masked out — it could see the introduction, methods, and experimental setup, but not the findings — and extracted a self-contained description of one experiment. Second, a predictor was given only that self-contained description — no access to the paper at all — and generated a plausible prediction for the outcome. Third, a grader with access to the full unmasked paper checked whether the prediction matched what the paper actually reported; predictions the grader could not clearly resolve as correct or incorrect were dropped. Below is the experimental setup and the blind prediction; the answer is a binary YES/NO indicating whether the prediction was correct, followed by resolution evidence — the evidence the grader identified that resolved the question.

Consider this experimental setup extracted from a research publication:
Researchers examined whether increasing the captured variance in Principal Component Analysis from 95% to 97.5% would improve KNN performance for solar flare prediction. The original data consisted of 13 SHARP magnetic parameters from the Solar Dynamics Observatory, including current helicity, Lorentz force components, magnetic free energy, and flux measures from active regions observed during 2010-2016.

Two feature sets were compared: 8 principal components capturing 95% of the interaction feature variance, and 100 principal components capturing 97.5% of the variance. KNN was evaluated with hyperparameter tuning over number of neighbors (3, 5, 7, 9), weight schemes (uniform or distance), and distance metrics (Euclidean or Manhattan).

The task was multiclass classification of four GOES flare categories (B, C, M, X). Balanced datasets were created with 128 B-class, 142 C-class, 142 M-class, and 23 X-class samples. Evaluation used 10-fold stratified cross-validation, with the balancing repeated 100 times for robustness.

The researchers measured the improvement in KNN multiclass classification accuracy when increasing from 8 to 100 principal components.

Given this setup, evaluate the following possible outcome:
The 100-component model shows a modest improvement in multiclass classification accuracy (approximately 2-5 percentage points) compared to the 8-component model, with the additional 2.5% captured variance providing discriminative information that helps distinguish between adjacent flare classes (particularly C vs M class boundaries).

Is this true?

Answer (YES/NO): NO